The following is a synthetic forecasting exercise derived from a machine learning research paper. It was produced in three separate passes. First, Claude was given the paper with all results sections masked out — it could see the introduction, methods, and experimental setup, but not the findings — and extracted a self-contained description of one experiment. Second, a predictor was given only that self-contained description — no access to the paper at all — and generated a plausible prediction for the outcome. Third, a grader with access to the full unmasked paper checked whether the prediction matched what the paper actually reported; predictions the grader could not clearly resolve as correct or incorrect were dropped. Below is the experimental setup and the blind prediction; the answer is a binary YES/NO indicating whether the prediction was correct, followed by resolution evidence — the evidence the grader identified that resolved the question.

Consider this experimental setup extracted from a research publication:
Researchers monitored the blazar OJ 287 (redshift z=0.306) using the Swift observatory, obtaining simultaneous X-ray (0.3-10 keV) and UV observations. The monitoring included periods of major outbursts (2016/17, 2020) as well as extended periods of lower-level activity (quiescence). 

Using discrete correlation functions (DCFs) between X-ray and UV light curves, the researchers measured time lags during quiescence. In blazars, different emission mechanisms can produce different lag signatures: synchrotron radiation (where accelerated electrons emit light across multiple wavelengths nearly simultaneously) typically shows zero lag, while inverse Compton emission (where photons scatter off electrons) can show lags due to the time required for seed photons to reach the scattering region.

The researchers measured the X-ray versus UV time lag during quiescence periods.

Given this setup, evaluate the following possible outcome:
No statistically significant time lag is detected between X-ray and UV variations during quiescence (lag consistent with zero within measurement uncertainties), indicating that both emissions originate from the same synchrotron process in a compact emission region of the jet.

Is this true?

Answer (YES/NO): NO